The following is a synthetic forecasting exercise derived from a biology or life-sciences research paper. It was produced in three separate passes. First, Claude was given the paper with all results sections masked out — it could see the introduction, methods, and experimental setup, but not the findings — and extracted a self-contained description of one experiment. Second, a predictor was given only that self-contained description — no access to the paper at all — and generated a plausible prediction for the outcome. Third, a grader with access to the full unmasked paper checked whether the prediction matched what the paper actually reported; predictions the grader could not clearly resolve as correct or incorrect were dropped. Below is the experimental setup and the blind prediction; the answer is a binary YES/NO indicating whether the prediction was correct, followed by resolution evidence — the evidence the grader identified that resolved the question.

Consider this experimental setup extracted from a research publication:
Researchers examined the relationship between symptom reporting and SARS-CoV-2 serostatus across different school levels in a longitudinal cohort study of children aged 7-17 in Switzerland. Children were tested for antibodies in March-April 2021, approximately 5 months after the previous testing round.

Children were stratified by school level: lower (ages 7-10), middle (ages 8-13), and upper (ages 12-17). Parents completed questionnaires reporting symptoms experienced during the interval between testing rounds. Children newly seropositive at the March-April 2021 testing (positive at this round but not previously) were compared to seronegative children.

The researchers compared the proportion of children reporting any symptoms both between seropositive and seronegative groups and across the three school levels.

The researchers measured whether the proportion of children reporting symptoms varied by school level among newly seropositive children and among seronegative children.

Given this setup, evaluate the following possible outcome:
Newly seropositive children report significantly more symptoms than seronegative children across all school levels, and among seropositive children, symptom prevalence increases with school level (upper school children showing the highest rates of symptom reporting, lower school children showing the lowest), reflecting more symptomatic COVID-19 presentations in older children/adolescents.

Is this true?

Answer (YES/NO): NO